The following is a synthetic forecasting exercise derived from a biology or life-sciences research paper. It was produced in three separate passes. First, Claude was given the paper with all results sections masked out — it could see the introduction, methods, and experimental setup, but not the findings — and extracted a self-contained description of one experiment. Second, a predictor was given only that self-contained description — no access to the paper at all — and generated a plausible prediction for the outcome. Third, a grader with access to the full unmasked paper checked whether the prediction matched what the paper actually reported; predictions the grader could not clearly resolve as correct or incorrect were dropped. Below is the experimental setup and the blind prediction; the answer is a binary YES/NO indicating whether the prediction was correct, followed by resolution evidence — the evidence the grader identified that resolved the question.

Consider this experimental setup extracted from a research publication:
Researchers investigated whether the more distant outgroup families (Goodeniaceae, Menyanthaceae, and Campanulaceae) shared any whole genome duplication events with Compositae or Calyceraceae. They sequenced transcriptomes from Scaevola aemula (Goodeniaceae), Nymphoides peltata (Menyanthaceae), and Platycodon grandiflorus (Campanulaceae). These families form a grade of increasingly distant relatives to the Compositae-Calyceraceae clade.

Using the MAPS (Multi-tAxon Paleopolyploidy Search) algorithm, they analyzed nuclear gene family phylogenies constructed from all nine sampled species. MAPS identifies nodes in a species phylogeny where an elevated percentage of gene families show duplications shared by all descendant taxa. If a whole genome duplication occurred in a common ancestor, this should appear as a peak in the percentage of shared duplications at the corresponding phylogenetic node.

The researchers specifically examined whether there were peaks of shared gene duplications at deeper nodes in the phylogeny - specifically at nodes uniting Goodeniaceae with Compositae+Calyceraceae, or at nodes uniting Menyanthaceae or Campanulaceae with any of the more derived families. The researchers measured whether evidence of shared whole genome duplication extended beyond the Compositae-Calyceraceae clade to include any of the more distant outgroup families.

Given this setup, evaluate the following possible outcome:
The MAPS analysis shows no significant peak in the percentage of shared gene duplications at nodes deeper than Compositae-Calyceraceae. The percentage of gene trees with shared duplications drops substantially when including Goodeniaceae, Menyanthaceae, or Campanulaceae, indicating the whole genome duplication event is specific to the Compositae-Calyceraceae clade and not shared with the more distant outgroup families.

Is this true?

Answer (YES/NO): YES